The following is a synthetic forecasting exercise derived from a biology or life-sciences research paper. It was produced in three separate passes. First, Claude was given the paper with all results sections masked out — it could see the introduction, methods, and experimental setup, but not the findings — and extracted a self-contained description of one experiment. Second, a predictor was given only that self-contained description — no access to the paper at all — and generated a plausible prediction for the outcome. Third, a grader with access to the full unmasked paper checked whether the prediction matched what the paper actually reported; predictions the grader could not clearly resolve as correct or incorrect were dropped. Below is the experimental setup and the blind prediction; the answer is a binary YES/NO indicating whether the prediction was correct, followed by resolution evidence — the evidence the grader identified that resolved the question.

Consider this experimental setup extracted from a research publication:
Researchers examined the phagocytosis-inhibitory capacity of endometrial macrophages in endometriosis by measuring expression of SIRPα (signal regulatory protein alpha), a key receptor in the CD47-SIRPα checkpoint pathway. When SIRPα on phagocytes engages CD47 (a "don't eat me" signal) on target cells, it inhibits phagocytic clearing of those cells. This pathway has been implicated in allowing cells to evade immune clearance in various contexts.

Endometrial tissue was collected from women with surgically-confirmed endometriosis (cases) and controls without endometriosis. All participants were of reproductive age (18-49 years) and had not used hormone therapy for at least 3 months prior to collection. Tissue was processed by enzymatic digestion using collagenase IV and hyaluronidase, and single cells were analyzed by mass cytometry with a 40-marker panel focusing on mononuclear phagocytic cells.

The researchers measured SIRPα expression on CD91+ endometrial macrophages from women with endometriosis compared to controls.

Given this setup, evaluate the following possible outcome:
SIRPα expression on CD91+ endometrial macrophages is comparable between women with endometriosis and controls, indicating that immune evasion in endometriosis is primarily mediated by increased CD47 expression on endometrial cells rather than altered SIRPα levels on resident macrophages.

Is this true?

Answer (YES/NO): NO